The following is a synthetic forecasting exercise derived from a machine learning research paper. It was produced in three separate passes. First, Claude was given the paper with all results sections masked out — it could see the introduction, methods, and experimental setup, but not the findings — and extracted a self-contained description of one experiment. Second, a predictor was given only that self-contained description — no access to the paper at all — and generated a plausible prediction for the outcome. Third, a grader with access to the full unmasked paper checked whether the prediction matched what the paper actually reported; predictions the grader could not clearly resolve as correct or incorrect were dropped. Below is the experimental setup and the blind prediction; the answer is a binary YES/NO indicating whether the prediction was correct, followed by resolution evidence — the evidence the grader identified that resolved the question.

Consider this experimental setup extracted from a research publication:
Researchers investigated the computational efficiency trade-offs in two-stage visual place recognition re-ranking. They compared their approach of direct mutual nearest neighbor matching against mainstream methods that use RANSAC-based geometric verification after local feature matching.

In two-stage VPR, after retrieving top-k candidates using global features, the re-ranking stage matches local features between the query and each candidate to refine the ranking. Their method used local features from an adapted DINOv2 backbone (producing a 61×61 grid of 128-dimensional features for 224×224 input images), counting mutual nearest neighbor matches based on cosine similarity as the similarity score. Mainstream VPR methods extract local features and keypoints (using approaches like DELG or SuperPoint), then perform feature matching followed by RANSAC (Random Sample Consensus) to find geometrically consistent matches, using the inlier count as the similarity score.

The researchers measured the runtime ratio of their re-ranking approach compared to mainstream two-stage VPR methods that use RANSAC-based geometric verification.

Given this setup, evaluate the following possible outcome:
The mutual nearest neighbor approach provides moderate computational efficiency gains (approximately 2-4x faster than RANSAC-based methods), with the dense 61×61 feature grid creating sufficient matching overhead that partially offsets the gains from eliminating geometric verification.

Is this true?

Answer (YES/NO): NO